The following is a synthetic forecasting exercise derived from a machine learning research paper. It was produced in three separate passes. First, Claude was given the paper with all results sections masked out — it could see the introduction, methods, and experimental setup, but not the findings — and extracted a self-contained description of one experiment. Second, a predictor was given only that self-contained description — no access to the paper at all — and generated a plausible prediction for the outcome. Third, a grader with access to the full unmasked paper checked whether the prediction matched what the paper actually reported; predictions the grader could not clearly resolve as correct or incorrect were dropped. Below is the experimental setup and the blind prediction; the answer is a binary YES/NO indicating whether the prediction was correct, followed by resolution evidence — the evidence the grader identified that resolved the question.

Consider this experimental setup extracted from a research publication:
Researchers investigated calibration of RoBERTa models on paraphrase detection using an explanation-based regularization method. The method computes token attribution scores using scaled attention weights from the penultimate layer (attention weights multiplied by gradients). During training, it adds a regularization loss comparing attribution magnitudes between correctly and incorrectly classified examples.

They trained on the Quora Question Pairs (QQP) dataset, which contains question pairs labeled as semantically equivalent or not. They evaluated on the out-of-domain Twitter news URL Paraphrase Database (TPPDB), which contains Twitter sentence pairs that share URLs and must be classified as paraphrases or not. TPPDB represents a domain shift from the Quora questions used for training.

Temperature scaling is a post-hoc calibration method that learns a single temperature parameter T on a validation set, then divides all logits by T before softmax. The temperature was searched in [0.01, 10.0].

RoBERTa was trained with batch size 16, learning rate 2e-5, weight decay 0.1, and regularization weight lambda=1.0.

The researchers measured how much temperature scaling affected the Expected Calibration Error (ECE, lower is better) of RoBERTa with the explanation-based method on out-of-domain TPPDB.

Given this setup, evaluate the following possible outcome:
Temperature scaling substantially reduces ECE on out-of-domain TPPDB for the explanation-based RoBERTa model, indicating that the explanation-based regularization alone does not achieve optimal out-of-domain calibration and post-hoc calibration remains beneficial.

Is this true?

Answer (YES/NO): YES